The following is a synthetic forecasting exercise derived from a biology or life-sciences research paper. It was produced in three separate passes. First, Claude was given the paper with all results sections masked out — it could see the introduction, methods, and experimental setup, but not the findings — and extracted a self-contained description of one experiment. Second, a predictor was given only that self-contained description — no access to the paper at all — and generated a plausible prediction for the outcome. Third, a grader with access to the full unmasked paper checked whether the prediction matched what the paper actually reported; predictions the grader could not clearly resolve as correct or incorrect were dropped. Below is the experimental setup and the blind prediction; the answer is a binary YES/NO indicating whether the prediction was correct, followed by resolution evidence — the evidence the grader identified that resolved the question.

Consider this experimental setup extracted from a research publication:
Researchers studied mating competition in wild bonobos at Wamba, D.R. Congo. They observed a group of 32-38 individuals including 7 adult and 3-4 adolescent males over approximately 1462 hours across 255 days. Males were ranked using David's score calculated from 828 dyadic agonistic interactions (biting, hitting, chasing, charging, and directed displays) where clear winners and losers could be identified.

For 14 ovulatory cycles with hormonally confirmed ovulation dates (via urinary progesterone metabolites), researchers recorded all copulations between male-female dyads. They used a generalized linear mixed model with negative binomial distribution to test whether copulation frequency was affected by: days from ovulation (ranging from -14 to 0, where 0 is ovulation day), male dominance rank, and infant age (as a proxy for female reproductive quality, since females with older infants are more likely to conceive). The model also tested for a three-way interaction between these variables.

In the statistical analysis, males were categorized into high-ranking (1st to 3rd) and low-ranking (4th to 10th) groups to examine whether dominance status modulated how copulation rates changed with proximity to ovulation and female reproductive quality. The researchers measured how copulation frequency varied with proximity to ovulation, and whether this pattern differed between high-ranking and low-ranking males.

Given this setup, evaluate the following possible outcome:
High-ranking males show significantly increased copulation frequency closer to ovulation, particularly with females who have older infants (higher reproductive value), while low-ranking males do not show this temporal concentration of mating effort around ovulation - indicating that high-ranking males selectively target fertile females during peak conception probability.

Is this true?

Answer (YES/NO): NO